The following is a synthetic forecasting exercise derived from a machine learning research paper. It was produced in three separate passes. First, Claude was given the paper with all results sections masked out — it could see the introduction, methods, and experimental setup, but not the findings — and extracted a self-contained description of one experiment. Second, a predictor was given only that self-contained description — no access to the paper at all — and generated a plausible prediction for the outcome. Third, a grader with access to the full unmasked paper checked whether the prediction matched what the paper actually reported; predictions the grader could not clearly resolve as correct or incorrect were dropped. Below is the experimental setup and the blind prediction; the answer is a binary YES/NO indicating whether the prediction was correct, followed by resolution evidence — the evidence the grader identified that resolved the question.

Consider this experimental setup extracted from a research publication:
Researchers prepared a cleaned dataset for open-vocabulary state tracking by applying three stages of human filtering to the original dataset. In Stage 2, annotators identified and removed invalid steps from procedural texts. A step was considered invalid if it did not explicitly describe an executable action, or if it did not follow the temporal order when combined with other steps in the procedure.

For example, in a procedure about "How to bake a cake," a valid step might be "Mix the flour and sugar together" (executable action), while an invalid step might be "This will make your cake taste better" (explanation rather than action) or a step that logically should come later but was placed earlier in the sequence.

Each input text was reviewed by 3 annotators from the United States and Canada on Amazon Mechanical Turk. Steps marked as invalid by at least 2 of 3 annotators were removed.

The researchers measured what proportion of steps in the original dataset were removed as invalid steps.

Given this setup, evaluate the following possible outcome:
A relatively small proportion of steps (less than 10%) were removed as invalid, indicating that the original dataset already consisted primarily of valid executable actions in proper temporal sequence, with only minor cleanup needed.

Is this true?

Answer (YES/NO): YES